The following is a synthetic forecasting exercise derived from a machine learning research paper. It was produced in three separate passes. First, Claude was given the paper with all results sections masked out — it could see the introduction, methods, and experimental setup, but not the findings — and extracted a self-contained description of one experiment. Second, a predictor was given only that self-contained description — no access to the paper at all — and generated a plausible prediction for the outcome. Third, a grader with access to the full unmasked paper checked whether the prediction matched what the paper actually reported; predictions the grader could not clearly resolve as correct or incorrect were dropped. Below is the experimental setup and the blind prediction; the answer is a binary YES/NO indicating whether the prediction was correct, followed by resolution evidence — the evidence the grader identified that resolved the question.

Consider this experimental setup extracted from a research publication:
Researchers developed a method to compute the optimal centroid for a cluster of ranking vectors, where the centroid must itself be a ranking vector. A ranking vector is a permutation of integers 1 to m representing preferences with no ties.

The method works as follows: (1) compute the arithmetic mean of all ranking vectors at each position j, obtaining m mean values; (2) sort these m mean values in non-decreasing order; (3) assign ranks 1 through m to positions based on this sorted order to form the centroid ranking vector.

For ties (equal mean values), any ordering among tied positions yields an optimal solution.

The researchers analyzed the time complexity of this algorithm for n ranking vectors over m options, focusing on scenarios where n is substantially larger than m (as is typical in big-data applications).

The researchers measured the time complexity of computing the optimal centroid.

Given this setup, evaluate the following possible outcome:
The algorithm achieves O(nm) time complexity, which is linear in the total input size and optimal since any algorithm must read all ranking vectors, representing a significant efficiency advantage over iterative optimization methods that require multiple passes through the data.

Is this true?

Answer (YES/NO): YES